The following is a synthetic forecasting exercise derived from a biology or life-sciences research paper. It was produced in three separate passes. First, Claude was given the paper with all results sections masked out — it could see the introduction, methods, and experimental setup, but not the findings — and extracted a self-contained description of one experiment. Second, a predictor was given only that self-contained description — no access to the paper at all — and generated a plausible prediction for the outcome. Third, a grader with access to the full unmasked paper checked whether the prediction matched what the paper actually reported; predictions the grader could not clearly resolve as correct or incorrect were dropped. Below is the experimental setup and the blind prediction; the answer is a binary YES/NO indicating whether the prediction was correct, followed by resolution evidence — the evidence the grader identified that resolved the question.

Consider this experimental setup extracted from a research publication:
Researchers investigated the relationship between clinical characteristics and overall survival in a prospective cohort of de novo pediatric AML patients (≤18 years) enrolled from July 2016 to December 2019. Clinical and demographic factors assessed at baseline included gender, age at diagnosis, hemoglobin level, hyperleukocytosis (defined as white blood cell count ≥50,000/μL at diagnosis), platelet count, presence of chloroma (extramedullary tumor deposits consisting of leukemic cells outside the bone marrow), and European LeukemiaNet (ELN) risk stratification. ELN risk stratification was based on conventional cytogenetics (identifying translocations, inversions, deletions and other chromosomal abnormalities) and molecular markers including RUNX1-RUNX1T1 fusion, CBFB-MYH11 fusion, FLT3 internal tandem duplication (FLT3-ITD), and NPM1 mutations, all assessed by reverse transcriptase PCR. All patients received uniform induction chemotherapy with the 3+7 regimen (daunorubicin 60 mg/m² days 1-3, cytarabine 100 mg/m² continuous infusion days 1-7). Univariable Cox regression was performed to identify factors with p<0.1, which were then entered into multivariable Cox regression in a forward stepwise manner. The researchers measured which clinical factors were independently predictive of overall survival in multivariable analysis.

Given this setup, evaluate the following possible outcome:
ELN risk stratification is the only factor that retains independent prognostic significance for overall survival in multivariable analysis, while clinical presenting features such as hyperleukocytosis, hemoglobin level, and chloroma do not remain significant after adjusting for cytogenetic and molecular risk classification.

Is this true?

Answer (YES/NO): YES